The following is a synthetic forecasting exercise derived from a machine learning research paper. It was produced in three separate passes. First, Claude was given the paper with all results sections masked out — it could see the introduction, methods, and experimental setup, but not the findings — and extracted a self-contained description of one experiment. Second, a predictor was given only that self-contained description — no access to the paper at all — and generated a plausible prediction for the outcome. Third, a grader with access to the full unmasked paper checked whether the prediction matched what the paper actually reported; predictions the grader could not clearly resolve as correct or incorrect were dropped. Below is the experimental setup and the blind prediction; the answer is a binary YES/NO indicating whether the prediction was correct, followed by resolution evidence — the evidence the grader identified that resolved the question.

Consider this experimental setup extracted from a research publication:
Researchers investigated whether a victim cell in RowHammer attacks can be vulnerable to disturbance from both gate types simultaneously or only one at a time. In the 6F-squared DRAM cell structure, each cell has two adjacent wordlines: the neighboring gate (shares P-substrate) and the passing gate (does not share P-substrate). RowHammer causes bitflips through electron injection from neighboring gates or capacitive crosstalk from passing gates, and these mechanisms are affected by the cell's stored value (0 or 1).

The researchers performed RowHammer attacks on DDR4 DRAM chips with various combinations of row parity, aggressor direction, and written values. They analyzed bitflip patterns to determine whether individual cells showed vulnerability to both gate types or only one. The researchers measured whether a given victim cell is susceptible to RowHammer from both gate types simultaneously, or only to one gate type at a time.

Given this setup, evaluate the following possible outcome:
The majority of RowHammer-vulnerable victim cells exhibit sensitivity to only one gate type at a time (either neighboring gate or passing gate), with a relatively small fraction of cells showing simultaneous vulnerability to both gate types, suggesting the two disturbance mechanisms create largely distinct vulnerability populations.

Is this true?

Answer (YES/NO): NO